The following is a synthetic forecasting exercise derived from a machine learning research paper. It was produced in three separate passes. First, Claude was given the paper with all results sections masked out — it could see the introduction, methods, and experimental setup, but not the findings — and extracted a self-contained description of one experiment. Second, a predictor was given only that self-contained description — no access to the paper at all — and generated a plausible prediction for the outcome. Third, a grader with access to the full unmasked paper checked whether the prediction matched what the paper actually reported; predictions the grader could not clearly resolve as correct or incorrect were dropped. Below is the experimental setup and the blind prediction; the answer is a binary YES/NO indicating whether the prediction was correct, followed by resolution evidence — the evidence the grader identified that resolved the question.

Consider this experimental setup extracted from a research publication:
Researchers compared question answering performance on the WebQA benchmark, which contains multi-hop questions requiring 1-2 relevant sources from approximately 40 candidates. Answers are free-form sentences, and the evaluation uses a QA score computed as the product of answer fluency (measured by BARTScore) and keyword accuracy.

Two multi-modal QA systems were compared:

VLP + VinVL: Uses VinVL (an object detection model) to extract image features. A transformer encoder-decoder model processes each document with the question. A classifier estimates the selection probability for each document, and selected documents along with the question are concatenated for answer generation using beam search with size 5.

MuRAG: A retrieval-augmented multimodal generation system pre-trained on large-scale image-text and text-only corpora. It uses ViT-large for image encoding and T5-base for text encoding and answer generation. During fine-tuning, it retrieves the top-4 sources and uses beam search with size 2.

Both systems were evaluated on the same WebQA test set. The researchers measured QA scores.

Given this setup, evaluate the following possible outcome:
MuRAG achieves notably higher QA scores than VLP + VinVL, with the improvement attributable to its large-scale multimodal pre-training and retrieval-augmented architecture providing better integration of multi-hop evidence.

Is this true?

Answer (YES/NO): YES